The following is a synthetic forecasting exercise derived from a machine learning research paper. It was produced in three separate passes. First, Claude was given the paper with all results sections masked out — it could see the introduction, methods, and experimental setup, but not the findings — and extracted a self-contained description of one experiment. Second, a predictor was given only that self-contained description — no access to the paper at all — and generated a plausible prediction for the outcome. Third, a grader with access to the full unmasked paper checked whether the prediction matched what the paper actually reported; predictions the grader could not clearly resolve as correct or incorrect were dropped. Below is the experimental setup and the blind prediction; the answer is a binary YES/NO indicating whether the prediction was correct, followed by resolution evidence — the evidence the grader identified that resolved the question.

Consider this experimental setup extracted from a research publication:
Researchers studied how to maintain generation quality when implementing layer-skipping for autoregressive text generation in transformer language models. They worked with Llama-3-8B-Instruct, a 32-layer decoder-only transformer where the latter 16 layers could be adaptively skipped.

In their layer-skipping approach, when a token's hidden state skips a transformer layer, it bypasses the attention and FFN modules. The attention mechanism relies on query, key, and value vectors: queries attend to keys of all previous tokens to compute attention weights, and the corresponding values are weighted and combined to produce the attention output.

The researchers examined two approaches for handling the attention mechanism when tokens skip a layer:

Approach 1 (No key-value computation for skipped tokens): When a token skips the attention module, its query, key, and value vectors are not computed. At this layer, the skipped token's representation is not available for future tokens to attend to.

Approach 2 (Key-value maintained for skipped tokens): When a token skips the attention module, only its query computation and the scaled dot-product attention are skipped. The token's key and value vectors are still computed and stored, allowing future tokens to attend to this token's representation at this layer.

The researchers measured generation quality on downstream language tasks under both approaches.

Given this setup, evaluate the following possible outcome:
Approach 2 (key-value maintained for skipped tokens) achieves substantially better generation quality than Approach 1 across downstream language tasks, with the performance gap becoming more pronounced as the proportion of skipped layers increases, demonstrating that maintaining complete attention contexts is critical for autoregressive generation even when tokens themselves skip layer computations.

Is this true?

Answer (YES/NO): NO